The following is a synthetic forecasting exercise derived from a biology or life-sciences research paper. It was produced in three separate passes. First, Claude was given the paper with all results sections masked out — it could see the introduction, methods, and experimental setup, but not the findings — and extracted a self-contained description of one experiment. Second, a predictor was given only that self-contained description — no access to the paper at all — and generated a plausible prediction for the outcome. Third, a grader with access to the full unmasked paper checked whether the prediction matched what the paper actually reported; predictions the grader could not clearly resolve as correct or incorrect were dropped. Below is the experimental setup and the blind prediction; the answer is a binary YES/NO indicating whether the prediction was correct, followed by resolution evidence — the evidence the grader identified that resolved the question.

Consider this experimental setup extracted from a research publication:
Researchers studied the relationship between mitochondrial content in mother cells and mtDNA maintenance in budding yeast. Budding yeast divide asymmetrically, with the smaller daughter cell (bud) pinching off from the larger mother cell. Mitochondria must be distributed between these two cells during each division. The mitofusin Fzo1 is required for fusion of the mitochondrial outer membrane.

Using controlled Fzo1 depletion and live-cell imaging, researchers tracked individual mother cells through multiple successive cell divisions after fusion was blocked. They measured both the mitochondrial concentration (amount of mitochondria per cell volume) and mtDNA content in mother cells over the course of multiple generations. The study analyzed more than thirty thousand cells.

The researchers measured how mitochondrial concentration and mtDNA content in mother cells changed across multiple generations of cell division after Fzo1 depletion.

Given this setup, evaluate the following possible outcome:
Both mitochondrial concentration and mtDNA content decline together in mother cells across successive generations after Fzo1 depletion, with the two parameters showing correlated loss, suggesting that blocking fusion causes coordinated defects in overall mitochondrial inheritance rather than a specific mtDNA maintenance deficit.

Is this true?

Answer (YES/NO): NO